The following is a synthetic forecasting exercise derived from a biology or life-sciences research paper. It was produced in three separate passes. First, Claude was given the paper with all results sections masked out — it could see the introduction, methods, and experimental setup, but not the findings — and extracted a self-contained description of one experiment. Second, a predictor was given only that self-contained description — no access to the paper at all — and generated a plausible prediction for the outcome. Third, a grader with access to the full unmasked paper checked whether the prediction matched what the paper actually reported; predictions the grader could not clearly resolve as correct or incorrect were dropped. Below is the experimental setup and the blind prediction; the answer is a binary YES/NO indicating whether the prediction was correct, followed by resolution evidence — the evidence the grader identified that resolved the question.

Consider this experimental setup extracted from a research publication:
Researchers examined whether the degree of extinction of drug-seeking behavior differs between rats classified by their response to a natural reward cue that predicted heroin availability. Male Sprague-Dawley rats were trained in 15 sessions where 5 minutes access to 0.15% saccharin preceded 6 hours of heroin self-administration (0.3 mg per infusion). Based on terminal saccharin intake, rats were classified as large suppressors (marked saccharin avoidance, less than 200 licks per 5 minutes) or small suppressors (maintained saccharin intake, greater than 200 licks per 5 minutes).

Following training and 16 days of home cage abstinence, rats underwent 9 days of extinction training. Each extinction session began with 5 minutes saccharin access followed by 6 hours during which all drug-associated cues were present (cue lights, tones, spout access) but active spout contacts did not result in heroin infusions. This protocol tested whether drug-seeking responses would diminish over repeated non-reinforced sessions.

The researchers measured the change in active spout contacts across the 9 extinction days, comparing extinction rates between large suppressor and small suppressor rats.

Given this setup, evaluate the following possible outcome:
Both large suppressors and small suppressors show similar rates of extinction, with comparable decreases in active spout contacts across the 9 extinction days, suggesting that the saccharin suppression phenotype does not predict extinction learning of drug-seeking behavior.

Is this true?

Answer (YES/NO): NO